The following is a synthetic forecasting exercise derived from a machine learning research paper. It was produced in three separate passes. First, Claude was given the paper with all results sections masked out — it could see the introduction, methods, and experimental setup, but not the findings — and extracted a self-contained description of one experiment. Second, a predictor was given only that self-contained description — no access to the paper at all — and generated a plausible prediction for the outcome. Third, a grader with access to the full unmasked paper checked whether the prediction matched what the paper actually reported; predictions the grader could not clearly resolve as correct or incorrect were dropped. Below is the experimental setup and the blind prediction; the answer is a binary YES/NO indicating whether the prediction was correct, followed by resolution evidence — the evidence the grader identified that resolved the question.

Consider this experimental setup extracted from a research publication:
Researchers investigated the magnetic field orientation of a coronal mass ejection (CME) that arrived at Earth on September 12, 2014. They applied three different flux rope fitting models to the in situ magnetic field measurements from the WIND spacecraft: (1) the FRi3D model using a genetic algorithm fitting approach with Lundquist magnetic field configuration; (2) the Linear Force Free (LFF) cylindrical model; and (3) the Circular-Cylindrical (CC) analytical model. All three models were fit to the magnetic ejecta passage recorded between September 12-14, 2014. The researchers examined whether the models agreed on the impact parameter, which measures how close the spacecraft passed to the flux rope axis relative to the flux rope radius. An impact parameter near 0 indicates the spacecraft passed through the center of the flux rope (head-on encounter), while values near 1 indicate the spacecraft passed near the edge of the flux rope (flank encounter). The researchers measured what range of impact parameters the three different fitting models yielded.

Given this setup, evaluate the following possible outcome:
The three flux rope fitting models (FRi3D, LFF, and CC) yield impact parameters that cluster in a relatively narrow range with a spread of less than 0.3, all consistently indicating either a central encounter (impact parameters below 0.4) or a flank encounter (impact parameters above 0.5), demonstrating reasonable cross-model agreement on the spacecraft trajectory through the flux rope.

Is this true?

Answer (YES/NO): YES